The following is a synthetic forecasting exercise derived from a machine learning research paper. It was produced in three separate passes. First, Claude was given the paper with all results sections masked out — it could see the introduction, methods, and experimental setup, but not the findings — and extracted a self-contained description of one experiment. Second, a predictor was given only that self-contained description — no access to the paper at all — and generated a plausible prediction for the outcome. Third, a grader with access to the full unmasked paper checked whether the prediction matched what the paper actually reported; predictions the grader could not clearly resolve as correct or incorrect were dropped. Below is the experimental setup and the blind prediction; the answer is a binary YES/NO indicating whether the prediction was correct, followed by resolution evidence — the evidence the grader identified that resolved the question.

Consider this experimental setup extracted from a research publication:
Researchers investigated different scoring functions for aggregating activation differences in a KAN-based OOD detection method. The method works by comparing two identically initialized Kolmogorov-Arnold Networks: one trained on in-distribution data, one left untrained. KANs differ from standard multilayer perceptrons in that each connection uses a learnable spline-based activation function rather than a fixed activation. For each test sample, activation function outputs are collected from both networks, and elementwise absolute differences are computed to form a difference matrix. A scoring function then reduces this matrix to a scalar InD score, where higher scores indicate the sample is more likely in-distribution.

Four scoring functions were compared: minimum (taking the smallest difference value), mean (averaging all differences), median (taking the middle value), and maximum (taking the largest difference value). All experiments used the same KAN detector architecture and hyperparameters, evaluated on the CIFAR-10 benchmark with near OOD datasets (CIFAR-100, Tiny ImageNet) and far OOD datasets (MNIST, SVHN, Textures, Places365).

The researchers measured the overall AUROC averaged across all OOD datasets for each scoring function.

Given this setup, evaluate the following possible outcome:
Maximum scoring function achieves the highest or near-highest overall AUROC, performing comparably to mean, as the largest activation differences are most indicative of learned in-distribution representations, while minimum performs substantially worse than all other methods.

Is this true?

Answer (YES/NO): NO